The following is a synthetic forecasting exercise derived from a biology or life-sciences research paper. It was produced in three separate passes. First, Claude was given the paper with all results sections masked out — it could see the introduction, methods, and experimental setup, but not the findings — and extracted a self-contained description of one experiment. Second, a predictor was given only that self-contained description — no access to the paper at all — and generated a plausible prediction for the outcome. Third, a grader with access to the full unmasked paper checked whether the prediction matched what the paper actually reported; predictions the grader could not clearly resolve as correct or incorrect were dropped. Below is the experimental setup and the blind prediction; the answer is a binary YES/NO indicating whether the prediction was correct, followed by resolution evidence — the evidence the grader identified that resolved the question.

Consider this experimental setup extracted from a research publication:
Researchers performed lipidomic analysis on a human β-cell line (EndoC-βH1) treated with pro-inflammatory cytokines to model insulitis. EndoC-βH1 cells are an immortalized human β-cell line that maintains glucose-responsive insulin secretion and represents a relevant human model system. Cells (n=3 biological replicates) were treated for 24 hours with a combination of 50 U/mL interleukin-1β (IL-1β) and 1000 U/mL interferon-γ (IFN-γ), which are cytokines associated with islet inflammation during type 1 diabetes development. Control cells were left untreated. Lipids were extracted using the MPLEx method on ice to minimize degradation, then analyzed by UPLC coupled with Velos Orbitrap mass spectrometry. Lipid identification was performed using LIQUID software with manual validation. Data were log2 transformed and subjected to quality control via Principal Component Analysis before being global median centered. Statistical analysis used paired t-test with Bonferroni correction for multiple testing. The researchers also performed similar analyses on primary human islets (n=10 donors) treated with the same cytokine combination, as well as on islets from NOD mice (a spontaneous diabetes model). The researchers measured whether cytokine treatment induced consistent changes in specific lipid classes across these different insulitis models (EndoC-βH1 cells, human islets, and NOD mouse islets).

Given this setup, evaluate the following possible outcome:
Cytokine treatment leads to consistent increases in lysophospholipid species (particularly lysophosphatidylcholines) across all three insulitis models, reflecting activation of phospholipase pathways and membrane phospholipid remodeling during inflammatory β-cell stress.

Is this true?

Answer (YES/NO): YES